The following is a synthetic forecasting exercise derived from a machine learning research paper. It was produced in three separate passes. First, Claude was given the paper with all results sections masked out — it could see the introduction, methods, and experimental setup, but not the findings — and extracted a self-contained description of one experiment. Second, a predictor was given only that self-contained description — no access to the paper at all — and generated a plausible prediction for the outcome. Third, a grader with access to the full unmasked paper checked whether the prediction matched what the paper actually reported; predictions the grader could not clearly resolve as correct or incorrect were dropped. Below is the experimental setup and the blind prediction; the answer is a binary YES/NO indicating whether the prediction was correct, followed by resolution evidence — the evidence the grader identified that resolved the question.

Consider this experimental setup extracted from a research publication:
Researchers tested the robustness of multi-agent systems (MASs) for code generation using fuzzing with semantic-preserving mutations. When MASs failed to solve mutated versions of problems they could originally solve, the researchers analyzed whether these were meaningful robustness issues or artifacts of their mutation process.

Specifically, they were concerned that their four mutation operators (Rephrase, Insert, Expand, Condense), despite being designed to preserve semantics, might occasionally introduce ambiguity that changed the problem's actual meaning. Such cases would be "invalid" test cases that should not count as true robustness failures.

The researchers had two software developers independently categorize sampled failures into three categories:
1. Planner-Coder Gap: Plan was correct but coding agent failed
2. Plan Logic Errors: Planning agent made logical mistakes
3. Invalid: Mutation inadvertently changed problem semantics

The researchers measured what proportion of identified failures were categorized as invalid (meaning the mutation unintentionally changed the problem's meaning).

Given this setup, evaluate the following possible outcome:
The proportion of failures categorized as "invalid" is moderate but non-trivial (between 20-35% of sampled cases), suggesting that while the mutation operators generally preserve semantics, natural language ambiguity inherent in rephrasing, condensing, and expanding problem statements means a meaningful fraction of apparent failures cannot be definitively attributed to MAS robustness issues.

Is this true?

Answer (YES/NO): NO